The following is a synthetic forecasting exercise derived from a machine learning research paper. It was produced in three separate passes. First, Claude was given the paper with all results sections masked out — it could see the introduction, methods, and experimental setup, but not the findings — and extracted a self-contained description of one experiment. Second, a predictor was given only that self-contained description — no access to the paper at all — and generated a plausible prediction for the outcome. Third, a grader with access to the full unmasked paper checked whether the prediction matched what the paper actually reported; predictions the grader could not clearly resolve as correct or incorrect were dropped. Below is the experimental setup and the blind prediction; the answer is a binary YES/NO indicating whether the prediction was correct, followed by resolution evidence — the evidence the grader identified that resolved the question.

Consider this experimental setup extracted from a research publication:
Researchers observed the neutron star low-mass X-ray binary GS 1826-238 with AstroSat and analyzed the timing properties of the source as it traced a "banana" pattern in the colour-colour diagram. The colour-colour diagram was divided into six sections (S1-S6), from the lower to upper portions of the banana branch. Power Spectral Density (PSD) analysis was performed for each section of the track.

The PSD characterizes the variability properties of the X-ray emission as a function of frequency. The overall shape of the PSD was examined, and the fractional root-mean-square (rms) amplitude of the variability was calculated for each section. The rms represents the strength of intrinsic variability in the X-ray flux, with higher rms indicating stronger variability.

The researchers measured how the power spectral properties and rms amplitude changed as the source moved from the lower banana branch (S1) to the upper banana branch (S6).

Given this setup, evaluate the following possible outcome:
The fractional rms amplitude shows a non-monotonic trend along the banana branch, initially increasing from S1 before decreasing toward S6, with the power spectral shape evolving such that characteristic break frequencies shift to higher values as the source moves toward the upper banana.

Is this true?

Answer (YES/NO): NO